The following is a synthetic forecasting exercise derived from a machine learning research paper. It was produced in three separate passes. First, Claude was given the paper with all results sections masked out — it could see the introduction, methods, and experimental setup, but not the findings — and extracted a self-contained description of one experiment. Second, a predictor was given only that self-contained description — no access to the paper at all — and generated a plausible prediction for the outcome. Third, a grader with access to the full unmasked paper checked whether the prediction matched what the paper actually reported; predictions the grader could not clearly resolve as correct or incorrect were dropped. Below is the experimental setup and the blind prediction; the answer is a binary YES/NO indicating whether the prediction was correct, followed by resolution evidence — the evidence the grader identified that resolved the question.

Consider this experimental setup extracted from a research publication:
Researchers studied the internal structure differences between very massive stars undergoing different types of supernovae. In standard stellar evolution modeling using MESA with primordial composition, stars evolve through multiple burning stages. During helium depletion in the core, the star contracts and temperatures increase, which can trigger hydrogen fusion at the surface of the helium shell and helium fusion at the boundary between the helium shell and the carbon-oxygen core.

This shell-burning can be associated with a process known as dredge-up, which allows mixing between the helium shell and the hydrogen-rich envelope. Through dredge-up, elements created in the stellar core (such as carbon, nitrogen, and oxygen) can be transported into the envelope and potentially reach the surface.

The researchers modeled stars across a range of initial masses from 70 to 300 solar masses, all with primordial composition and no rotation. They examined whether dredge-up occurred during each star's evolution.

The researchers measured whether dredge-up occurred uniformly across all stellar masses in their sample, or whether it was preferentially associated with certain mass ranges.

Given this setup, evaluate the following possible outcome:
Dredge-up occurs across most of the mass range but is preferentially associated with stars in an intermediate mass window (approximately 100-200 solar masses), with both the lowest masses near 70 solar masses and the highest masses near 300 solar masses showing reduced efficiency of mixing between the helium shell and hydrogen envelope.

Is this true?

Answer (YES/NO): NO